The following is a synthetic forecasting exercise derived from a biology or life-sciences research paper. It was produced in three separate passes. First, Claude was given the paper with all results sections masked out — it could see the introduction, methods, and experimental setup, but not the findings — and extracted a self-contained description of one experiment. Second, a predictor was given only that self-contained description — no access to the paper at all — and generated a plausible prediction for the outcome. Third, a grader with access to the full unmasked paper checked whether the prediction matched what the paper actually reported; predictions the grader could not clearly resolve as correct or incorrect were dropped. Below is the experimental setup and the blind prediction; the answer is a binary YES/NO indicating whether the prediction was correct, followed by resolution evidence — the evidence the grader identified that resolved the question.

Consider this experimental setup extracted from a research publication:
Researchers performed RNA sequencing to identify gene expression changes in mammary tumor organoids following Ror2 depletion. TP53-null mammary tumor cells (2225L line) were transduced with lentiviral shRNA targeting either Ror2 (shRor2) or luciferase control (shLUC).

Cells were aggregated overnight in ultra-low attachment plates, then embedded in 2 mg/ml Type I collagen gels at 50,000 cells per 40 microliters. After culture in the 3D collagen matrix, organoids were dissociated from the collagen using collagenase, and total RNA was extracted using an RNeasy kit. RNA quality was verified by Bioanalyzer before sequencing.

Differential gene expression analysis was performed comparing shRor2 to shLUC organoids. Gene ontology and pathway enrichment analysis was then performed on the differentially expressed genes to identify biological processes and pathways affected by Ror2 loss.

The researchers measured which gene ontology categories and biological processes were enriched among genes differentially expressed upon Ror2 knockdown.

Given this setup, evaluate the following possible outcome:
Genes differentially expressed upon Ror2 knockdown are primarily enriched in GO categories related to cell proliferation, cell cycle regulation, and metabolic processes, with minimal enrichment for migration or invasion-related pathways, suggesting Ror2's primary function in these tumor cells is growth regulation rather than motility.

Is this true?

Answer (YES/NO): NO